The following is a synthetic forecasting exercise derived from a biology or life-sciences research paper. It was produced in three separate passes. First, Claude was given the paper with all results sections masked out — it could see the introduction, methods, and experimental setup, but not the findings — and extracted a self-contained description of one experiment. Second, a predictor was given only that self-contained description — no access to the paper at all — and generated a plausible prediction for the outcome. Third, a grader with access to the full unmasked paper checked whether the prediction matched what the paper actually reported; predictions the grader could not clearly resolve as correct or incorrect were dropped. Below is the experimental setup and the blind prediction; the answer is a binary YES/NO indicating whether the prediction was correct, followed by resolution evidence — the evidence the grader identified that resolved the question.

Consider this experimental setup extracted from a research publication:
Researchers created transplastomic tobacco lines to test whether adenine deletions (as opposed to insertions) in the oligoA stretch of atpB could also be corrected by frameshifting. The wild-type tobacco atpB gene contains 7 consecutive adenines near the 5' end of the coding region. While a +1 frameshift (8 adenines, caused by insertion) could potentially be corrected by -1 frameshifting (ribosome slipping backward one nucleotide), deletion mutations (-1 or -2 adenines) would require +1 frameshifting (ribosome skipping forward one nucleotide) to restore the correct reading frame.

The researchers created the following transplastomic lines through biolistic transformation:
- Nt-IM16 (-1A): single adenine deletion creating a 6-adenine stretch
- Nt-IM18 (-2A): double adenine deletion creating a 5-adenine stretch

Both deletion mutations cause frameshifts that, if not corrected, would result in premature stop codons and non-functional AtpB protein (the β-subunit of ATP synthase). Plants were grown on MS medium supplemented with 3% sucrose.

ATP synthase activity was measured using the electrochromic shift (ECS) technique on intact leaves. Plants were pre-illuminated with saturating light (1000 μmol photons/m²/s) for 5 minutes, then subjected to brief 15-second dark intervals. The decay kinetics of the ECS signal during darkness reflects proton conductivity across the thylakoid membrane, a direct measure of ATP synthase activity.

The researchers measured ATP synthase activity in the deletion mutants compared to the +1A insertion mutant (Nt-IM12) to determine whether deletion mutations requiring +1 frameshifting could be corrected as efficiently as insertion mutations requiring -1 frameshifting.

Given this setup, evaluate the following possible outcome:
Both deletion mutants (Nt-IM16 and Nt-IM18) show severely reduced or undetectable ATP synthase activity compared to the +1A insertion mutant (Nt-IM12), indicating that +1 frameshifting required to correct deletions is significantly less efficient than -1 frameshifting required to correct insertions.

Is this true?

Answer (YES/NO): YES